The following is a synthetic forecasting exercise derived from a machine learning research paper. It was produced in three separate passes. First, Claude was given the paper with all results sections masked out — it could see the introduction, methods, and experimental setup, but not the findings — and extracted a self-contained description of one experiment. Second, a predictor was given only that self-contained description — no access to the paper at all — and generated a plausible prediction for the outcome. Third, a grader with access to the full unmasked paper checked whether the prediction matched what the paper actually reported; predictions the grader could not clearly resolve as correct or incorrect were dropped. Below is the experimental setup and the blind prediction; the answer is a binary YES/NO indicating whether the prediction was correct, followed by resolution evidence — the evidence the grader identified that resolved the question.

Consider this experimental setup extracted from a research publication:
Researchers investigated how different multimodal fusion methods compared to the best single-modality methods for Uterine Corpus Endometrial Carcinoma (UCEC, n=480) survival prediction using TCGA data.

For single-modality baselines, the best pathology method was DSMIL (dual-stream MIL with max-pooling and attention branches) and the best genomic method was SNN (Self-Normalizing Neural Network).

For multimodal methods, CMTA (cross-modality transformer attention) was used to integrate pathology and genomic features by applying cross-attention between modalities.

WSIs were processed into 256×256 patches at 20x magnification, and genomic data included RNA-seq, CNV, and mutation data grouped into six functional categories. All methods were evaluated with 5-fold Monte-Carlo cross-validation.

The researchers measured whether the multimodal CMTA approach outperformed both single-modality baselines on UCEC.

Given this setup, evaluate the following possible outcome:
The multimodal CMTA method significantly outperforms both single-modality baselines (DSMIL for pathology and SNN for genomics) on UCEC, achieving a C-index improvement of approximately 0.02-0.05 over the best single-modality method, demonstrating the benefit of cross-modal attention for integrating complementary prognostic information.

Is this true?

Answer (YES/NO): NO